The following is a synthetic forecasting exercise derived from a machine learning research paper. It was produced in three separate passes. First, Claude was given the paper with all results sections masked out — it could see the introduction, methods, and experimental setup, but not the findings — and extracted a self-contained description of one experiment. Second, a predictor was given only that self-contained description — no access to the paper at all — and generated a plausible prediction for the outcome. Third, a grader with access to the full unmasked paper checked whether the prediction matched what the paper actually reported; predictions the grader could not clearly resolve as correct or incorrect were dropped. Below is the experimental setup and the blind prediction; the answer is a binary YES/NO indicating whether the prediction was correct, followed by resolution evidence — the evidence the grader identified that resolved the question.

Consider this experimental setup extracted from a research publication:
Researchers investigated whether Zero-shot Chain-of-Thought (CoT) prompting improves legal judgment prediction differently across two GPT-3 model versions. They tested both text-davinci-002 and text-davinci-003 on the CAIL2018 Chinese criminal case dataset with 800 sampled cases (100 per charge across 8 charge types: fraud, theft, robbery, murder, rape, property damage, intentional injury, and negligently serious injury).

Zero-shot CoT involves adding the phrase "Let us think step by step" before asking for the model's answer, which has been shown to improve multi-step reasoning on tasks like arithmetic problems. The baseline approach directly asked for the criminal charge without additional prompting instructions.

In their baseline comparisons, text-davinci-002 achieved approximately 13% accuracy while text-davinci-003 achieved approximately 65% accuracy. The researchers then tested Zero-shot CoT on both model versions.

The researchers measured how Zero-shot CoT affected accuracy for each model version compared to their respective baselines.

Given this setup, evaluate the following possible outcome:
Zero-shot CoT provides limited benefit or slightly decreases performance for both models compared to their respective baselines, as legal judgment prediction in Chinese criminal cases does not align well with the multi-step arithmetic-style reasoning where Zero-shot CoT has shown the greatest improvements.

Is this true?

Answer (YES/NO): NO